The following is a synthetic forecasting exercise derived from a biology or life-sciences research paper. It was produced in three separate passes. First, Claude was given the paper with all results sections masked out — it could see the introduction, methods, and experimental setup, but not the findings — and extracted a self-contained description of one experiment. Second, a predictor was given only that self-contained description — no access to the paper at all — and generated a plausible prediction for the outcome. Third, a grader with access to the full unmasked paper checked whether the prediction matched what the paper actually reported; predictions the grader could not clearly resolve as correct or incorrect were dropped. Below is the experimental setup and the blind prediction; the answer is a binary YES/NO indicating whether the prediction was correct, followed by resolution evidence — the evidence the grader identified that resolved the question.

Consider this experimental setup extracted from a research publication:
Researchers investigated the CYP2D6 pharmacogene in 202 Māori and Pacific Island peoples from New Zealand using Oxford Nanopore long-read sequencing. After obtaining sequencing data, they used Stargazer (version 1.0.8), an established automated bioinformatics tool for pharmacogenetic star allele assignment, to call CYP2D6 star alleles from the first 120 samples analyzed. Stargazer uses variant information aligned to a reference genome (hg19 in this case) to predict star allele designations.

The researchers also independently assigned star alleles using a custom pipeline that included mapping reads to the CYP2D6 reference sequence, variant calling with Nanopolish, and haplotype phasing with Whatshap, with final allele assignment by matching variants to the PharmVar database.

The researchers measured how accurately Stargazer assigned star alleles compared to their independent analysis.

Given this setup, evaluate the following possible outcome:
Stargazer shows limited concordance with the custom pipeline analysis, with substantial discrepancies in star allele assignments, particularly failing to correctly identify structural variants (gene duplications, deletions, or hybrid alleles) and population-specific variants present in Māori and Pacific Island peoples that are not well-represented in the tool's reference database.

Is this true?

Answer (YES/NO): NO